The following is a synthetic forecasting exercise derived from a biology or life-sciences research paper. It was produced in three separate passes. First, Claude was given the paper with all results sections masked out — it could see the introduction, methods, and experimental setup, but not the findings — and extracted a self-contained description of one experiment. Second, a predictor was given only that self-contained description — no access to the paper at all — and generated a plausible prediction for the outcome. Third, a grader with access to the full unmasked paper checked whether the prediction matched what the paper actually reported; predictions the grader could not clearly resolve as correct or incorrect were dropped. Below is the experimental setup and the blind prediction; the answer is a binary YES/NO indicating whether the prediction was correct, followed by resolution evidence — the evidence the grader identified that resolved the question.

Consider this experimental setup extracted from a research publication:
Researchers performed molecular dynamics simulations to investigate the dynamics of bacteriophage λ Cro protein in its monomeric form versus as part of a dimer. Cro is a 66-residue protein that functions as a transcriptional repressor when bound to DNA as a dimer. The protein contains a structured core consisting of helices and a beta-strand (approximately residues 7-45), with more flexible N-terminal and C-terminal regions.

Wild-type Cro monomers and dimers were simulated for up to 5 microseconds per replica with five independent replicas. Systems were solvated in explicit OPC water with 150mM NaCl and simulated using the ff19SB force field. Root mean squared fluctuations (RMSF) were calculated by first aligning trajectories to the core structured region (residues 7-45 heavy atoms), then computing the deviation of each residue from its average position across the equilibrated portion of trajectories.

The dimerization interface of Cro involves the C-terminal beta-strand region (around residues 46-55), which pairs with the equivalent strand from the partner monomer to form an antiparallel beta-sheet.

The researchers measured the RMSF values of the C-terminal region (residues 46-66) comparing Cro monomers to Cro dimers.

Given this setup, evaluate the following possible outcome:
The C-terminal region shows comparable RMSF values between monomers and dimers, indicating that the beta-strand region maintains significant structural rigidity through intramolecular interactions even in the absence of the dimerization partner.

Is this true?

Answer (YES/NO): NO